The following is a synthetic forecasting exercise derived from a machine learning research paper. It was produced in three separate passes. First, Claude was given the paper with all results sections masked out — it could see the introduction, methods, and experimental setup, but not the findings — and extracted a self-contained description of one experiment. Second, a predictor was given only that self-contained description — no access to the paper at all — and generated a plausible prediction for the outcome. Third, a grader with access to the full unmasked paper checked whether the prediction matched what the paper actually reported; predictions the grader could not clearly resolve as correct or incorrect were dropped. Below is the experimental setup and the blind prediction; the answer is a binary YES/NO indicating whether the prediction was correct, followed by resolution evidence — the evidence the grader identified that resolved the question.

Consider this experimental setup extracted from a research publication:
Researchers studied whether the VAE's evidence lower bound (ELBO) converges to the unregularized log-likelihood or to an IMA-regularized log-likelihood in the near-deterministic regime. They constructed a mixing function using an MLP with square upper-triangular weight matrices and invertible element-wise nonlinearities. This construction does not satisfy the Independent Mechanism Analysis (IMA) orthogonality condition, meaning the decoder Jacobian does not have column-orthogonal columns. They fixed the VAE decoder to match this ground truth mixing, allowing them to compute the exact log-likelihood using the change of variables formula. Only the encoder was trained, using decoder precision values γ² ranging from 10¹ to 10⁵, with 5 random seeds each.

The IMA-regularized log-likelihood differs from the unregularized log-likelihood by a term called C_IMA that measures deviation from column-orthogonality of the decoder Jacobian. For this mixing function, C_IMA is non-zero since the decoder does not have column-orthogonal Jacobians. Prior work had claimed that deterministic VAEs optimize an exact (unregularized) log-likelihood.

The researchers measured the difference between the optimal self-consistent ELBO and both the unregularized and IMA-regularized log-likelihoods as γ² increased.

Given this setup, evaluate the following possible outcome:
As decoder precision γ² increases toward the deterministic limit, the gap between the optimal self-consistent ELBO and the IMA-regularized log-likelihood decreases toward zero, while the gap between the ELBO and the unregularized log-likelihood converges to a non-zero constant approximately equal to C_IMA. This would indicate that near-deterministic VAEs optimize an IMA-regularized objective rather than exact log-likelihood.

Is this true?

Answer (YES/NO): YES